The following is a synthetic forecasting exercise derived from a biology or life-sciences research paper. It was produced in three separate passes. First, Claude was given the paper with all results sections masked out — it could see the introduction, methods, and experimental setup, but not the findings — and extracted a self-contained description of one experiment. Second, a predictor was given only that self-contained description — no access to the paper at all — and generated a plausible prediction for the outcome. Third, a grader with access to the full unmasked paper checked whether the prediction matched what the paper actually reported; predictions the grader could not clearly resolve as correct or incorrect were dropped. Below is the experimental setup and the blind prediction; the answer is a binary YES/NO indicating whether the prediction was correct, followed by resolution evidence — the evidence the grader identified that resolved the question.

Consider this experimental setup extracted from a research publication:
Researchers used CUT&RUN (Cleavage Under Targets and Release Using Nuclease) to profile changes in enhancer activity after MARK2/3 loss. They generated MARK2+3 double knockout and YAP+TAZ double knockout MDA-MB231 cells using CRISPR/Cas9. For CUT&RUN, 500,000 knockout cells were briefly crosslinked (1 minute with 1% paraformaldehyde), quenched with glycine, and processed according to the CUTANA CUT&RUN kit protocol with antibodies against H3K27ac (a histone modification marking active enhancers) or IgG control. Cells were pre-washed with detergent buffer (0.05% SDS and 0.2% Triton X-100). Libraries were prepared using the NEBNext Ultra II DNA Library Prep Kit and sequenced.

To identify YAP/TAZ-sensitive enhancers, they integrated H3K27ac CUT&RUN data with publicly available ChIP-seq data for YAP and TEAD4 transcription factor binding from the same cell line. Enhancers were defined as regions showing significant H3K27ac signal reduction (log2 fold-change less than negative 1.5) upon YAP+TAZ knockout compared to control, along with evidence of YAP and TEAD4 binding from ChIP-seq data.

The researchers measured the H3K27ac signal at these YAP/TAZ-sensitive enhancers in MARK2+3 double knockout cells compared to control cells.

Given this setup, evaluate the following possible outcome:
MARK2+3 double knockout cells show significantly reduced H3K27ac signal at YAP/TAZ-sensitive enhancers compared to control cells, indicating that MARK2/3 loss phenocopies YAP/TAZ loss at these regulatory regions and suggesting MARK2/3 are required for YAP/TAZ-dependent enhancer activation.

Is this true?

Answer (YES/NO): YES